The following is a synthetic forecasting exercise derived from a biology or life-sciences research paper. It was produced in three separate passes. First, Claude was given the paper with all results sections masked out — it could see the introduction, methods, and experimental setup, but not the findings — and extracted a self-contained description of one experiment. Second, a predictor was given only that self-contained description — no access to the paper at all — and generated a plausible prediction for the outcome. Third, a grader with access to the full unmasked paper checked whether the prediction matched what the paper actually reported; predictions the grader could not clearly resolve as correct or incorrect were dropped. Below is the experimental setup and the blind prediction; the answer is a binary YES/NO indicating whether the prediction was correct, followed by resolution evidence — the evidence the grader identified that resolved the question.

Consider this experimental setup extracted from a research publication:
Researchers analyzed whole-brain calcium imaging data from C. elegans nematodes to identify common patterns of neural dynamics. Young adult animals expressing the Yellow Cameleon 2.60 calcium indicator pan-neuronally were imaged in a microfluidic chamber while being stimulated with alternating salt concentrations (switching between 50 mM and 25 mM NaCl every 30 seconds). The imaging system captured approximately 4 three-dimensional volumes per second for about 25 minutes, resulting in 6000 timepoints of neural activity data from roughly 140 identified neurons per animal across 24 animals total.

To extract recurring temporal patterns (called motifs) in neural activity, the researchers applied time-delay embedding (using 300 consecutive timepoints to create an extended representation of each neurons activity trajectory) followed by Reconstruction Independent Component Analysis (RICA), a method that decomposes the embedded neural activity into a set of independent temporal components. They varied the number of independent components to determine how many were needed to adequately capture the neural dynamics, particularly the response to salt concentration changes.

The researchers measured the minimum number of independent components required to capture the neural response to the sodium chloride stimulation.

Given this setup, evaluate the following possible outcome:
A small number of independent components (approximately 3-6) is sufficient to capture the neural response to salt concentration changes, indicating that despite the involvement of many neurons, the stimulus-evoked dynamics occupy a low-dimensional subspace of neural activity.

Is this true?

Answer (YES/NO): NO